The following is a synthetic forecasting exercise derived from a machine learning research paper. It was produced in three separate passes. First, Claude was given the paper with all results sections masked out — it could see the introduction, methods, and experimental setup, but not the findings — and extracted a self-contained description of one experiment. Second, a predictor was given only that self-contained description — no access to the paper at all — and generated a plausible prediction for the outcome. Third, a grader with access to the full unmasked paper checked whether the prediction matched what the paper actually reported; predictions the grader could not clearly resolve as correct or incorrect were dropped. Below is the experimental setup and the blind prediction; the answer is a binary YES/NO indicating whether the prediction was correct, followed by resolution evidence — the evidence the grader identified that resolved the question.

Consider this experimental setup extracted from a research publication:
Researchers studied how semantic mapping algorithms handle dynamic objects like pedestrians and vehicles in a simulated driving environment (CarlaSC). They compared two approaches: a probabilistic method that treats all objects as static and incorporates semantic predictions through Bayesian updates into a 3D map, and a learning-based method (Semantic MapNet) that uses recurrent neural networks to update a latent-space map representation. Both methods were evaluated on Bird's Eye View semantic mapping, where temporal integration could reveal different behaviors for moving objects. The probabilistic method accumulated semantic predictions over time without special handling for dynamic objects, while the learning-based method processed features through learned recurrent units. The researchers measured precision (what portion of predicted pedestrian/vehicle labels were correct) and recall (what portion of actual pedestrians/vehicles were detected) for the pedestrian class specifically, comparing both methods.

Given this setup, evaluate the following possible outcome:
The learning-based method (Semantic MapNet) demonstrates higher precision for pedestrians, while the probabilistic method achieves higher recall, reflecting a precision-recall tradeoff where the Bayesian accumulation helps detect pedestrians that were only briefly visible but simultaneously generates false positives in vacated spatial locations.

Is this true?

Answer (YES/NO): YES